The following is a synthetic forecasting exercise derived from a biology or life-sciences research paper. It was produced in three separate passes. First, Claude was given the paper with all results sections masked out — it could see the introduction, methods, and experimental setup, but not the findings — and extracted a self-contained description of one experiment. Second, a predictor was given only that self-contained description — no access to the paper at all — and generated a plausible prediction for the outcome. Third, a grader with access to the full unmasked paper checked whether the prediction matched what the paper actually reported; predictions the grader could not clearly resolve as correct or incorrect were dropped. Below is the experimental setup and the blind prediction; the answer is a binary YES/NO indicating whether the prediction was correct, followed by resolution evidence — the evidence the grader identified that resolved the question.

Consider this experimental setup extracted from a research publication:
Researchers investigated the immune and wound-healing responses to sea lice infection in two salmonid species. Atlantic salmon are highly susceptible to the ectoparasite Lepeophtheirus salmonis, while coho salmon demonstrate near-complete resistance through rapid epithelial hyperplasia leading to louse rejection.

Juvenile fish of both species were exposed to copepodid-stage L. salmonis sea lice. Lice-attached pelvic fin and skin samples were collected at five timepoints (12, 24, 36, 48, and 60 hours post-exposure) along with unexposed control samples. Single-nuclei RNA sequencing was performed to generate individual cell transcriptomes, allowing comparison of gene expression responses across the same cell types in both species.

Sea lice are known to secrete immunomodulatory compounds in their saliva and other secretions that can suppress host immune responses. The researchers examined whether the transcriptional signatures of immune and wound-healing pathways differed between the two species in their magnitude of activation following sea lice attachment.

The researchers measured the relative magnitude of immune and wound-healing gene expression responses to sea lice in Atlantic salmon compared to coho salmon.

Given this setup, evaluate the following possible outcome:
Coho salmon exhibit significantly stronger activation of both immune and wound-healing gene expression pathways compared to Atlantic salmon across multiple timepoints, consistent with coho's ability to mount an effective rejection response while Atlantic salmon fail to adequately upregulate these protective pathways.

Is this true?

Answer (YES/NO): NO